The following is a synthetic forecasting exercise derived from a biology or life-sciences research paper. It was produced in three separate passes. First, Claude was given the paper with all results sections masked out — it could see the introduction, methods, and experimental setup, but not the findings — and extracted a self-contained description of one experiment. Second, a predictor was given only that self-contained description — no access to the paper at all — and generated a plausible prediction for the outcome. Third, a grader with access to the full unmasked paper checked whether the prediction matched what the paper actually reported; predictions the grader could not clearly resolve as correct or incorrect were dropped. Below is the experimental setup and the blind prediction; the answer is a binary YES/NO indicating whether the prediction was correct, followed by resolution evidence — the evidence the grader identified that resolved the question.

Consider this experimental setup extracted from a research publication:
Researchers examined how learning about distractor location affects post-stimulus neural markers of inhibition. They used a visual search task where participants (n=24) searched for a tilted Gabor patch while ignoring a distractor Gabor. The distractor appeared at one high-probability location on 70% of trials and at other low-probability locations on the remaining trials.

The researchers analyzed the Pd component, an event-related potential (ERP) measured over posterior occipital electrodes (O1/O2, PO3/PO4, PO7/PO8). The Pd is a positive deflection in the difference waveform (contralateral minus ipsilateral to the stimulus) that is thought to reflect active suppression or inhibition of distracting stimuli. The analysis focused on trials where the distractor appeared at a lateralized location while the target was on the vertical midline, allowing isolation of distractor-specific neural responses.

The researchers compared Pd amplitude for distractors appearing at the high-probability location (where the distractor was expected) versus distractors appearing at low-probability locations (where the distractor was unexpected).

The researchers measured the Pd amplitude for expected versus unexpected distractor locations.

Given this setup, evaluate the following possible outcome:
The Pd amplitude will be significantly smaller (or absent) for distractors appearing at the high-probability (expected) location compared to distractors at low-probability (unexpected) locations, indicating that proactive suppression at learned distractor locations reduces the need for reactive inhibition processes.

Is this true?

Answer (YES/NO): YES